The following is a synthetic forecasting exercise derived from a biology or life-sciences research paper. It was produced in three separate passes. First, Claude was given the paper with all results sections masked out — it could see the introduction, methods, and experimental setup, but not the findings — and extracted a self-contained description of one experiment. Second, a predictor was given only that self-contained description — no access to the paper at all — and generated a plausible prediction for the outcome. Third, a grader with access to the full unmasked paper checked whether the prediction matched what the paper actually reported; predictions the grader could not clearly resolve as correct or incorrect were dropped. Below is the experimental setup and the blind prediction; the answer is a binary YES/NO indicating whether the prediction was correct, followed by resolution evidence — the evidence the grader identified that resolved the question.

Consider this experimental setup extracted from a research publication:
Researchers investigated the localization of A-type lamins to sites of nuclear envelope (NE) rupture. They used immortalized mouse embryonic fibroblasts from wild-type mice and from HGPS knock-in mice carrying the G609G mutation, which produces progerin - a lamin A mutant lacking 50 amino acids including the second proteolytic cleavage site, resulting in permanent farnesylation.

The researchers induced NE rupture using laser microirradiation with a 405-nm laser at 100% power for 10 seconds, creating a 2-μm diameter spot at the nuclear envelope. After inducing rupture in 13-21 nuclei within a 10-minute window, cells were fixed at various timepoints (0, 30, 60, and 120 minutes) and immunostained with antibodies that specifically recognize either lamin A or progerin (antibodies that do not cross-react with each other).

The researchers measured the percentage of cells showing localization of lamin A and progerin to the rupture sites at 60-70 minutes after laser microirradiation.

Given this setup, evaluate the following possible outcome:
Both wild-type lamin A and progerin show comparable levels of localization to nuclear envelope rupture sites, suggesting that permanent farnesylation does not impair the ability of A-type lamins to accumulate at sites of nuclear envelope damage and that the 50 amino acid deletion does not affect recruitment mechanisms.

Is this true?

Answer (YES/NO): NO